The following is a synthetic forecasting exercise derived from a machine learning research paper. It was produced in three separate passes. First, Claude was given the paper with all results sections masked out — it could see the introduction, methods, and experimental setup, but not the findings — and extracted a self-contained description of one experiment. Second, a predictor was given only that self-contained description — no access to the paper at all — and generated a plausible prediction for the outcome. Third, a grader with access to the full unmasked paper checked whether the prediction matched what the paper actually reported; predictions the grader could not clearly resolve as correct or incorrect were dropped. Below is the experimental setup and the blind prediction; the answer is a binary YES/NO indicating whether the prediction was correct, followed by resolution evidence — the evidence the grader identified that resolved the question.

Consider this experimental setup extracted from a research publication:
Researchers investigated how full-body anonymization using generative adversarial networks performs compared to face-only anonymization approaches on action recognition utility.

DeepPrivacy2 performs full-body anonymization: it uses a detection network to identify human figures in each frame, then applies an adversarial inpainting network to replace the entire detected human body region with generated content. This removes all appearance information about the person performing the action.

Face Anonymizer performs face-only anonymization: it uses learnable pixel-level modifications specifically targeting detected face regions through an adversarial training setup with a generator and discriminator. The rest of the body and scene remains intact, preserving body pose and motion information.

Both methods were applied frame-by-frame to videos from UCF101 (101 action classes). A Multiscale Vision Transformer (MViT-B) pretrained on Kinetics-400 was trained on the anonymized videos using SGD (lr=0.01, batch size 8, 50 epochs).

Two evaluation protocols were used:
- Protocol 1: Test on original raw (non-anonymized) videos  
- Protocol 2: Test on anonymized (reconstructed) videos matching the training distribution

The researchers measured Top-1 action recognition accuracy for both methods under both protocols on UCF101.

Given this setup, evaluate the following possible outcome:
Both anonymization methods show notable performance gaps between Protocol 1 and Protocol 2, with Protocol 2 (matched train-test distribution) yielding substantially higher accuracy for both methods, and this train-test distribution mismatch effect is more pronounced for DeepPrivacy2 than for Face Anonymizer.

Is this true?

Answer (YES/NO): NO